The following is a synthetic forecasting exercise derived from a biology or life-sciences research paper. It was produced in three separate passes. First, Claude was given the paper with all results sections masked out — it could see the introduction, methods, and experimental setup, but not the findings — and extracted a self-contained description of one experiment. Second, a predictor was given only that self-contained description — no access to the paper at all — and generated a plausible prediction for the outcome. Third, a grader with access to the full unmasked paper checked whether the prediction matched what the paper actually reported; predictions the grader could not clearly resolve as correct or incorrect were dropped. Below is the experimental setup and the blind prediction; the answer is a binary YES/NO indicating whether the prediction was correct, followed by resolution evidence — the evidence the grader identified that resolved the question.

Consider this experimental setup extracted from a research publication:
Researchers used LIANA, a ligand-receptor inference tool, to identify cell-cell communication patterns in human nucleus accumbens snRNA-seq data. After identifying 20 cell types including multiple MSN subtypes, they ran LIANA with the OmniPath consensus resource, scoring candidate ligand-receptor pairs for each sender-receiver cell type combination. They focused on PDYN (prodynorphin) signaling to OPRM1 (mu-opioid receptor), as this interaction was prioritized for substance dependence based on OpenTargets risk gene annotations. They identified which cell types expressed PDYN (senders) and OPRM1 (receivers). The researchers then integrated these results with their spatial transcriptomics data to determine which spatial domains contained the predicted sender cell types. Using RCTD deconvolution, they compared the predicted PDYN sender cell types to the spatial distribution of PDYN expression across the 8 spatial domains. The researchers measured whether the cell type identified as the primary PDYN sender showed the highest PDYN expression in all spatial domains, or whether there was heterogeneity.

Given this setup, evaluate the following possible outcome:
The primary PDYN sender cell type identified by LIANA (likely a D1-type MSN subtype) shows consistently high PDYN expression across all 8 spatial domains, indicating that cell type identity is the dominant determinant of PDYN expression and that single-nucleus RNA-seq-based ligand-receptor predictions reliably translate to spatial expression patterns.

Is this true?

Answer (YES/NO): NO